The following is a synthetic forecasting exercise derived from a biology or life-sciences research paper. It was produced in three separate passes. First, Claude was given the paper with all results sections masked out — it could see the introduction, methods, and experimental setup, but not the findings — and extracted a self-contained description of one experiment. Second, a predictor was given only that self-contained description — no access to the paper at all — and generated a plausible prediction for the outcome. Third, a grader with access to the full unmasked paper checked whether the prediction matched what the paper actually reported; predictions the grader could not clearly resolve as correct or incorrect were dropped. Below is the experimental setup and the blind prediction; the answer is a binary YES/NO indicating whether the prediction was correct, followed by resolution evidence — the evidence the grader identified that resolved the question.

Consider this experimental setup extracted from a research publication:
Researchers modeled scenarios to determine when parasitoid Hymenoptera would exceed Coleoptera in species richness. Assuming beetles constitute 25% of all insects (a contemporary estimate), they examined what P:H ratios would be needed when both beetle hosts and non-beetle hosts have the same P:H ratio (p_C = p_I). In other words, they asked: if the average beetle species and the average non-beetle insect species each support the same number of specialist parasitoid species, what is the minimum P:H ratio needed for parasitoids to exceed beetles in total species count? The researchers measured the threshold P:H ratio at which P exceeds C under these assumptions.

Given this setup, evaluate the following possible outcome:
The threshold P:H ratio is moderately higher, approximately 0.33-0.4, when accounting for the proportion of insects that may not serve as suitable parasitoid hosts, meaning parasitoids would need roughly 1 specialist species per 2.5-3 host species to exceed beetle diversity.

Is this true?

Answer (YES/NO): YES